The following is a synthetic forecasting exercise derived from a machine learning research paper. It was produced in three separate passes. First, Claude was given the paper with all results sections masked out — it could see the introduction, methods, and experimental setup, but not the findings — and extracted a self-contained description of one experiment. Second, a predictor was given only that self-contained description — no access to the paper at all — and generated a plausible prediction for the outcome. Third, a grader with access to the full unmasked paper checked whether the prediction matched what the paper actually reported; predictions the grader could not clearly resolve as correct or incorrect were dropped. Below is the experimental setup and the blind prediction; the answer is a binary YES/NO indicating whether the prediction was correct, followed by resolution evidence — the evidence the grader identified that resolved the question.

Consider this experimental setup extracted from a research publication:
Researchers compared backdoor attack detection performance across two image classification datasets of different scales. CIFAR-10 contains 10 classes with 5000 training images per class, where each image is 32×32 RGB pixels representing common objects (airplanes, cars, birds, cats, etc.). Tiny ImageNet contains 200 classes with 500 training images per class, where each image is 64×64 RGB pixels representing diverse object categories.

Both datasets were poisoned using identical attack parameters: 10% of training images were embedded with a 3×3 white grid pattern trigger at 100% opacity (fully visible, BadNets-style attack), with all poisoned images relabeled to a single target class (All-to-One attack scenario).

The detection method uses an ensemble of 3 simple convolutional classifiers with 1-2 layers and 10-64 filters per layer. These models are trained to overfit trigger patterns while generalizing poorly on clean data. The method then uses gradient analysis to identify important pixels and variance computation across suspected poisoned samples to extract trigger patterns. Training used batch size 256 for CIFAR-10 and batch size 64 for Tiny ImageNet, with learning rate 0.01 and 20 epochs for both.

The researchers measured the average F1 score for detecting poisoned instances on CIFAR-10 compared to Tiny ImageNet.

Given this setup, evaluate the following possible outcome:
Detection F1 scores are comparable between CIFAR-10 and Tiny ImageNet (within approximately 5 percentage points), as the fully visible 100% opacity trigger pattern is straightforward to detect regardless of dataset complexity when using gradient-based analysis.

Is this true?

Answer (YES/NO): YES